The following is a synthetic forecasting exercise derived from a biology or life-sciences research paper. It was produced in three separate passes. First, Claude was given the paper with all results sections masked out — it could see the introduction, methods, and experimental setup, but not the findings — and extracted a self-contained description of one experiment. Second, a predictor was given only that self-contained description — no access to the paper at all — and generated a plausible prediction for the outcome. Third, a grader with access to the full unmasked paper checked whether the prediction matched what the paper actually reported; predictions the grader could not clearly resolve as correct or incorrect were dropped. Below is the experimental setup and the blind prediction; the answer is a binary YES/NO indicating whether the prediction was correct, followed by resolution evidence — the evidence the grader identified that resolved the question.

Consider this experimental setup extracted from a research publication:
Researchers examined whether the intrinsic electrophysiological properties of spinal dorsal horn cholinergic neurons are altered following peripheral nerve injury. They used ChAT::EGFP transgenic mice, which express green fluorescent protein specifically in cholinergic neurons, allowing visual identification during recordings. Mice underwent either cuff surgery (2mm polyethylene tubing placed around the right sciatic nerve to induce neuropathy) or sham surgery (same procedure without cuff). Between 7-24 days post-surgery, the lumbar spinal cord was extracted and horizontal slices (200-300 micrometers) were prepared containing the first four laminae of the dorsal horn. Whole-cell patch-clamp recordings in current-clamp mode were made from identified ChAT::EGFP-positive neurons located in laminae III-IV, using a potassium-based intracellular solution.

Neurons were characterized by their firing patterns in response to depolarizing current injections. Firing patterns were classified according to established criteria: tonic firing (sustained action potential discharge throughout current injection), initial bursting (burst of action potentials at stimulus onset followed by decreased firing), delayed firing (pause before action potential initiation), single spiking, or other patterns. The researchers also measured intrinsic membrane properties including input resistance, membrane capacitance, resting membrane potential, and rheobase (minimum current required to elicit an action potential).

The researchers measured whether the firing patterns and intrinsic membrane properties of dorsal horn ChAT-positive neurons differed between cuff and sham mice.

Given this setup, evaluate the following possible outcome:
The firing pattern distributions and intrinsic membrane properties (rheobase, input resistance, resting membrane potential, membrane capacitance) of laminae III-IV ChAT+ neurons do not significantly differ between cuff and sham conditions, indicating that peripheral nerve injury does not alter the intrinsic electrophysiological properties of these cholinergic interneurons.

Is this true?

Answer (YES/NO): YES